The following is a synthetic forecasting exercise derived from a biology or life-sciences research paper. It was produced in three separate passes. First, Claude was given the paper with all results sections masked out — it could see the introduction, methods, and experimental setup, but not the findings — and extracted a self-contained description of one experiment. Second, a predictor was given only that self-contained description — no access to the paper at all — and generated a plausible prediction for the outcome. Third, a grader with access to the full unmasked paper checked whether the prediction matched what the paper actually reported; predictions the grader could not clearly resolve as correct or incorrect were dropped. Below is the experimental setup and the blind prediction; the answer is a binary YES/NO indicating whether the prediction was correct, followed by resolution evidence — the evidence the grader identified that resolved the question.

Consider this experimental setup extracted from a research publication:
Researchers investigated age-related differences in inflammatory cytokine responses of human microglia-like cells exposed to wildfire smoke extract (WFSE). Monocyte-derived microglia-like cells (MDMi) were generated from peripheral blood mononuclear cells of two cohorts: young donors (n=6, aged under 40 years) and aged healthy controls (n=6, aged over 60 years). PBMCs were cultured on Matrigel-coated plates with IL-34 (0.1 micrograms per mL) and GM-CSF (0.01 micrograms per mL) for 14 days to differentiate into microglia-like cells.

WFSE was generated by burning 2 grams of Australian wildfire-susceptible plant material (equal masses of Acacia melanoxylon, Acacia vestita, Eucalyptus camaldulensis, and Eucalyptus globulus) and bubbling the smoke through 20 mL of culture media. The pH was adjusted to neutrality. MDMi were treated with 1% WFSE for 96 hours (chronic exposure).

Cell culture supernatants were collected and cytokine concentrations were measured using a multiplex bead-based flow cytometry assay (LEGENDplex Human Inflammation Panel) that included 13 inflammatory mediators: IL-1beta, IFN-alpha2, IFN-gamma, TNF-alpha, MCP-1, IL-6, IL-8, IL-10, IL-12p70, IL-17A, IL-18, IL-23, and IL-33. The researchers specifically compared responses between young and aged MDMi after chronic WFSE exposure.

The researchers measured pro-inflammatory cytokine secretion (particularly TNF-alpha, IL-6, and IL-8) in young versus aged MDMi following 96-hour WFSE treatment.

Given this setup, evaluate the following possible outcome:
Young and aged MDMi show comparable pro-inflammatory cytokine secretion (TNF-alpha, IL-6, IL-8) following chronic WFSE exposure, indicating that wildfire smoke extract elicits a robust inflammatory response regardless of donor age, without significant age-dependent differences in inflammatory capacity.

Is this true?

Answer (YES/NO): NO